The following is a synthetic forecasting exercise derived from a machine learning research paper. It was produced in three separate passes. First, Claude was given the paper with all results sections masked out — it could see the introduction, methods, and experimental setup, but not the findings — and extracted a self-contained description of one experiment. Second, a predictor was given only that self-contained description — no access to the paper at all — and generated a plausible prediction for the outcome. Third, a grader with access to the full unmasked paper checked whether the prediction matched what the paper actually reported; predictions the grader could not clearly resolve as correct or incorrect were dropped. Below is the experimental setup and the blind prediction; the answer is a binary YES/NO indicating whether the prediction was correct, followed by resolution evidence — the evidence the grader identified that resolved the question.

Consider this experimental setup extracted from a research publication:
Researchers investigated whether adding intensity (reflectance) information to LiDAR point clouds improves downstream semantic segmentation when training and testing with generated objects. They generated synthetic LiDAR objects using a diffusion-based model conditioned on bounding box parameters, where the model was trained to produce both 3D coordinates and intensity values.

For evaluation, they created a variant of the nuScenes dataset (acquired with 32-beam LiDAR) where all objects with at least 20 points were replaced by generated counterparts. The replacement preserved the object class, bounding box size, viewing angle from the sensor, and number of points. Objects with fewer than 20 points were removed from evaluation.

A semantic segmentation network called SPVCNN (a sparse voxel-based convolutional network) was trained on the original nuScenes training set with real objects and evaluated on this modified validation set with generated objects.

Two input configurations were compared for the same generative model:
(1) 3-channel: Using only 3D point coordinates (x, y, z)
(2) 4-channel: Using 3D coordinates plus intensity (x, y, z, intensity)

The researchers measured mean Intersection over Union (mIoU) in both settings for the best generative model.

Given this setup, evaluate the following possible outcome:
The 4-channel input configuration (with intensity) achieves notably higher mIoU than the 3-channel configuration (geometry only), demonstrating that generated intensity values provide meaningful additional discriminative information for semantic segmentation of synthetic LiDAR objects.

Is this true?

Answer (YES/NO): YES